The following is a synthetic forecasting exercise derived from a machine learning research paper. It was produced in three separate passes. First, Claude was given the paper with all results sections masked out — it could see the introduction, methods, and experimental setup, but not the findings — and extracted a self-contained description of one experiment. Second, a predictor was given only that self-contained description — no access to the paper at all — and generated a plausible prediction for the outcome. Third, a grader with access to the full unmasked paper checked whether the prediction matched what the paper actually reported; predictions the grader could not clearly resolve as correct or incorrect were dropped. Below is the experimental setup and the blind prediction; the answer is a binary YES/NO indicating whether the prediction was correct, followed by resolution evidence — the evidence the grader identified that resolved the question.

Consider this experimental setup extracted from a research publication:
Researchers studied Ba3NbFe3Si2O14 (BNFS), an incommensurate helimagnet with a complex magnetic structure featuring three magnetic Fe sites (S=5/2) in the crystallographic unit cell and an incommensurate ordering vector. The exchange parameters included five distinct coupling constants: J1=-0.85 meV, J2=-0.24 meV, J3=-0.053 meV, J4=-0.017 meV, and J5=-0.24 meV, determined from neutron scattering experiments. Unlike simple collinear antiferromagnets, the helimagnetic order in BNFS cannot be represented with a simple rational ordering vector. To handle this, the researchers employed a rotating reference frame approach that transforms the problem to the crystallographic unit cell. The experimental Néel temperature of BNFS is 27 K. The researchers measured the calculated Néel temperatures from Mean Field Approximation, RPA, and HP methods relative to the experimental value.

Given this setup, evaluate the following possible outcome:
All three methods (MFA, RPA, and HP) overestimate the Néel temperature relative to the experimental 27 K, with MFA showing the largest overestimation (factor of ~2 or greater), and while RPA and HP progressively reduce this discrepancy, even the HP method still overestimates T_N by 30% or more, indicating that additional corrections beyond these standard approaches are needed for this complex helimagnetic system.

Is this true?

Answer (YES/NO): NO